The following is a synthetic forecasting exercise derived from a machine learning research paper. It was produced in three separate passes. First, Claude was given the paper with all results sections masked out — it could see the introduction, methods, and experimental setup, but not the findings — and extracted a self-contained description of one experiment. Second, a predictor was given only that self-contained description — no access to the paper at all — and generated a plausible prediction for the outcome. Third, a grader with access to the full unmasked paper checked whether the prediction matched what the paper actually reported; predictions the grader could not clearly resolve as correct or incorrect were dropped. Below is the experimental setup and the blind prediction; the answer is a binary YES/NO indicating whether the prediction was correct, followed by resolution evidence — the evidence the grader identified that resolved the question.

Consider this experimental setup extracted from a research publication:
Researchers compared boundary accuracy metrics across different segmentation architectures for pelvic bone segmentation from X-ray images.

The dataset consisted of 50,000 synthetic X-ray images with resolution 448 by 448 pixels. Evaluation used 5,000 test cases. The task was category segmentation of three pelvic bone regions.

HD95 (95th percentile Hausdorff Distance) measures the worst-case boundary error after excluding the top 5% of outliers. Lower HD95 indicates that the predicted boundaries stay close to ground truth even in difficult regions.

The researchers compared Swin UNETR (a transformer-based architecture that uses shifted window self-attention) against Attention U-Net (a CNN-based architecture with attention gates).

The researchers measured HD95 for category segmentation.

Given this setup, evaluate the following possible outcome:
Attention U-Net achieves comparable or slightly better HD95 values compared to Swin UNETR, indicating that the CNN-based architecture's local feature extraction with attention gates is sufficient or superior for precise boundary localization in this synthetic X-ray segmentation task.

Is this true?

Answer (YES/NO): NO